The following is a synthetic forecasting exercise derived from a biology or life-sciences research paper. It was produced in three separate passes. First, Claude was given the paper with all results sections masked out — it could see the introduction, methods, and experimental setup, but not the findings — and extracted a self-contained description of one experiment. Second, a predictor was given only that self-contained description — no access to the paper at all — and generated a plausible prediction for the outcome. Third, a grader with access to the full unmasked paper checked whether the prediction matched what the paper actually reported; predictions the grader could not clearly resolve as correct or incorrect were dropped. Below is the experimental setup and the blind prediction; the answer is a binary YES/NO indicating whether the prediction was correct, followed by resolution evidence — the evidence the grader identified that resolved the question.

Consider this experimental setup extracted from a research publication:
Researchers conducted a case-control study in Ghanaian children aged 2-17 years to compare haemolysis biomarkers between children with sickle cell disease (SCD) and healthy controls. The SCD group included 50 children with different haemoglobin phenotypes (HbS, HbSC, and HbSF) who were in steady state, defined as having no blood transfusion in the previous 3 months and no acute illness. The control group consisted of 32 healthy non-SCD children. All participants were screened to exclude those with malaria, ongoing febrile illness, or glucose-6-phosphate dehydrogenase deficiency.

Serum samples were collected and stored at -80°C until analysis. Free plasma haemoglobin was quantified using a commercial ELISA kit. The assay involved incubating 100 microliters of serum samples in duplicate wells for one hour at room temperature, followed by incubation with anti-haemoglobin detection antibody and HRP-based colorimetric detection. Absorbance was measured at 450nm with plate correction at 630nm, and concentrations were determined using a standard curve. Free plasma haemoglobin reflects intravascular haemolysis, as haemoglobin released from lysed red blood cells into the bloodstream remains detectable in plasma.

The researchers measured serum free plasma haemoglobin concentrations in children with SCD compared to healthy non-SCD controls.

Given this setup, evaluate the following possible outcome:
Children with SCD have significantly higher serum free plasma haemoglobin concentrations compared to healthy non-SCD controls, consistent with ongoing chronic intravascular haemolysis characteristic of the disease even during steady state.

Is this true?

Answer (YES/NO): YES